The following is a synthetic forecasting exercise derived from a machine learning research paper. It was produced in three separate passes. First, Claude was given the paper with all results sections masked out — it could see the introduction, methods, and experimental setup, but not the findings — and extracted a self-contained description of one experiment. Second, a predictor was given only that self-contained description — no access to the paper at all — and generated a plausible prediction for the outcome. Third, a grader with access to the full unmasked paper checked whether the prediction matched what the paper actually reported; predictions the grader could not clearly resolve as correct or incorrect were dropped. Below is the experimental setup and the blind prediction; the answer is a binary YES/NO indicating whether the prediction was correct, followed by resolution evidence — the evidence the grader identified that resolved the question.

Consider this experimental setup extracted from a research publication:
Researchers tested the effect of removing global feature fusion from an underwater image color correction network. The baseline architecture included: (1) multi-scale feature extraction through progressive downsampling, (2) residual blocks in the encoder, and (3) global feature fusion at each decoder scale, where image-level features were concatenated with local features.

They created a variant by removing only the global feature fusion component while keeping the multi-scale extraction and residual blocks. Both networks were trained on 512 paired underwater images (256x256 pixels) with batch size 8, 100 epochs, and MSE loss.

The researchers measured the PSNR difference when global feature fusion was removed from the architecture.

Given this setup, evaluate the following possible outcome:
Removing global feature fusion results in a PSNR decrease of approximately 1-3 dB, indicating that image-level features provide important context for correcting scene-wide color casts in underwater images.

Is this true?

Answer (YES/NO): NO